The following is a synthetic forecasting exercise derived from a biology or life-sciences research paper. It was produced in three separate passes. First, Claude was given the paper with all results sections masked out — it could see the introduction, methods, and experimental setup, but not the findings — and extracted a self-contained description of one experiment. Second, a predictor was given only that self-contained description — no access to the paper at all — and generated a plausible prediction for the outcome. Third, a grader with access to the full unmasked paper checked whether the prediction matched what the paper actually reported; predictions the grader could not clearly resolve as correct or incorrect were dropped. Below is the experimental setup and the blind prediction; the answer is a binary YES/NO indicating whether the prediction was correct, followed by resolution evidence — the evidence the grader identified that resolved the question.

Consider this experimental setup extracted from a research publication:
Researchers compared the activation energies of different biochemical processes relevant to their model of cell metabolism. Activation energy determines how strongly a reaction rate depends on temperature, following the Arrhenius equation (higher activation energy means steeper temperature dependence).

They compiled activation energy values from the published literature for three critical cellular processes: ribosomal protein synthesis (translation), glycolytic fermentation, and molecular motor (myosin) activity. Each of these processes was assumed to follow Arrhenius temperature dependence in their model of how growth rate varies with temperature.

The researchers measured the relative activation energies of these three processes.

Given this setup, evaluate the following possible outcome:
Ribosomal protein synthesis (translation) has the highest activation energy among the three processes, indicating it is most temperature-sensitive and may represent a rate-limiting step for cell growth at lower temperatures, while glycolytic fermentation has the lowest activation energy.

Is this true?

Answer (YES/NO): NO